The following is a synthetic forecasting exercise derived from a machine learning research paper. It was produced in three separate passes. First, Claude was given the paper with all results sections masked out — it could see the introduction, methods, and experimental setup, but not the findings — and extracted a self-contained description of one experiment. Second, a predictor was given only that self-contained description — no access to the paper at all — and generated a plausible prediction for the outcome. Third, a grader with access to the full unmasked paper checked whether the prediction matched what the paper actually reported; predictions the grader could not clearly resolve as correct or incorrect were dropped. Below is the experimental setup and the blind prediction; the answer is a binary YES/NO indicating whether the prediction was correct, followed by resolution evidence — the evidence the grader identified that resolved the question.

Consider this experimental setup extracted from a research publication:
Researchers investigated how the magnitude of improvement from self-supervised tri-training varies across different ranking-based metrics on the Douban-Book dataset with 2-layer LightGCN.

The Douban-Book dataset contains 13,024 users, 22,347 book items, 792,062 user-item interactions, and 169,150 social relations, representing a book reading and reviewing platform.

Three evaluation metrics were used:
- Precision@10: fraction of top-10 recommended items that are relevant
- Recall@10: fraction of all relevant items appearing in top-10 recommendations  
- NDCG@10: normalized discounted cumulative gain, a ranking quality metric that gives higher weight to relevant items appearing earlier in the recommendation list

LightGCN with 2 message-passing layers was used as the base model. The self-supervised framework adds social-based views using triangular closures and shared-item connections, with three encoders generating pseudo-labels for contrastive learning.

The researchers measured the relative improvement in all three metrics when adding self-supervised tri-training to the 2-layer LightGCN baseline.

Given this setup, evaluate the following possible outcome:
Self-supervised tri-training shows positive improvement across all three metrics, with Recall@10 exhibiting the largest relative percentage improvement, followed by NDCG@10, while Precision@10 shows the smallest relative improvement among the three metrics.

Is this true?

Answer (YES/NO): NO